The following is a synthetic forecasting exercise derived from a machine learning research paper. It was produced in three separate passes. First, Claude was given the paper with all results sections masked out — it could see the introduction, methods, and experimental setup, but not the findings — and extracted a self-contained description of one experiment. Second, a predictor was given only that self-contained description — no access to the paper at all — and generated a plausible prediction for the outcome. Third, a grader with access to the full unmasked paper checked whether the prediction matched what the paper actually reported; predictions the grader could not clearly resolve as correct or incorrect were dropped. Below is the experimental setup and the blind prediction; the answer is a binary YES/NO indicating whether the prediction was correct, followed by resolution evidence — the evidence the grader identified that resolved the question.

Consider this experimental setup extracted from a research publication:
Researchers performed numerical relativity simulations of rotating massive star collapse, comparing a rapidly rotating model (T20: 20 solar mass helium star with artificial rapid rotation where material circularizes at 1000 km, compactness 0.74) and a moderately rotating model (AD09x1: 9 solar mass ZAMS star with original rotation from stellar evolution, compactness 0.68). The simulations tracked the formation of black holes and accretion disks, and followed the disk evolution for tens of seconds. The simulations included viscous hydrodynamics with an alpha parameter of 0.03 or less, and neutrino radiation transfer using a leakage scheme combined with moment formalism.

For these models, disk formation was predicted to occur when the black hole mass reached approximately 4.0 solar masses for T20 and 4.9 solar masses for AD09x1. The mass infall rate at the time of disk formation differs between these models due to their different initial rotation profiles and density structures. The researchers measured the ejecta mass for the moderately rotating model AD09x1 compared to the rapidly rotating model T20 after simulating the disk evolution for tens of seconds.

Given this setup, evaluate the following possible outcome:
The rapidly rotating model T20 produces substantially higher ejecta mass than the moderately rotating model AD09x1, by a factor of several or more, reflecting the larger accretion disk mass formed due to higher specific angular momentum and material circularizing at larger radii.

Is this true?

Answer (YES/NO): YES